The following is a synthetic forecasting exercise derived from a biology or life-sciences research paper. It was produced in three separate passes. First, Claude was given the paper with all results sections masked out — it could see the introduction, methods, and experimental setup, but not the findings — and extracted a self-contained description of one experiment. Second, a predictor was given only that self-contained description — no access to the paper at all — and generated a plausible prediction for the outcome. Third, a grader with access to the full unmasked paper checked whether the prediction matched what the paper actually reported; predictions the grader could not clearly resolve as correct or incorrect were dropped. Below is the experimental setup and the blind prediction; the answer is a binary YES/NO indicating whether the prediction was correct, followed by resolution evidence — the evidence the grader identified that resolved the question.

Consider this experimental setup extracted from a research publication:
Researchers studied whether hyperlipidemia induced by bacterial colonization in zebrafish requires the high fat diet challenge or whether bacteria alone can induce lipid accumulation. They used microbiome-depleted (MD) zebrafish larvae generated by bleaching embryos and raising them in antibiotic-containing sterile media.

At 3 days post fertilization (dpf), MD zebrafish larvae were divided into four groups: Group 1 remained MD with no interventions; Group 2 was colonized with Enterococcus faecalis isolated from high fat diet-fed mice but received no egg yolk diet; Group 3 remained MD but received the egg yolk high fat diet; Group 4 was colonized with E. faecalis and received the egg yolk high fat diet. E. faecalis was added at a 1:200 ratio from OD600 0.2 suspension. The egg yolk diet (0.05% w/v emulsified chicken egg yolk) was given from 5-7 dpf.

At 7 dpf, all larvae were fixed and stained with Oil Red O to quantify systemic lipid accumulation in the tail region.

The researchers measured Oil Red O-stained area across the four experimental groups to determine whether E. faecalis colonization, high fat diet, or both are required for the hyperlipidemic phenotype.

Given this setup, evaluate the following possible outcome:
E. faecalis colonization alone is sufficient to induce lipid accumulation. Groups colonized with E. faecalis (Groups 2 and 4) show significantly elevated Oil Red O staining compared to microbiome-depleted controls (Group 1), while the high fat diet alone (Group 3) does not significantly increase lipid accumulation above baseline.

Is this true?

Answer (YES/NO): NO